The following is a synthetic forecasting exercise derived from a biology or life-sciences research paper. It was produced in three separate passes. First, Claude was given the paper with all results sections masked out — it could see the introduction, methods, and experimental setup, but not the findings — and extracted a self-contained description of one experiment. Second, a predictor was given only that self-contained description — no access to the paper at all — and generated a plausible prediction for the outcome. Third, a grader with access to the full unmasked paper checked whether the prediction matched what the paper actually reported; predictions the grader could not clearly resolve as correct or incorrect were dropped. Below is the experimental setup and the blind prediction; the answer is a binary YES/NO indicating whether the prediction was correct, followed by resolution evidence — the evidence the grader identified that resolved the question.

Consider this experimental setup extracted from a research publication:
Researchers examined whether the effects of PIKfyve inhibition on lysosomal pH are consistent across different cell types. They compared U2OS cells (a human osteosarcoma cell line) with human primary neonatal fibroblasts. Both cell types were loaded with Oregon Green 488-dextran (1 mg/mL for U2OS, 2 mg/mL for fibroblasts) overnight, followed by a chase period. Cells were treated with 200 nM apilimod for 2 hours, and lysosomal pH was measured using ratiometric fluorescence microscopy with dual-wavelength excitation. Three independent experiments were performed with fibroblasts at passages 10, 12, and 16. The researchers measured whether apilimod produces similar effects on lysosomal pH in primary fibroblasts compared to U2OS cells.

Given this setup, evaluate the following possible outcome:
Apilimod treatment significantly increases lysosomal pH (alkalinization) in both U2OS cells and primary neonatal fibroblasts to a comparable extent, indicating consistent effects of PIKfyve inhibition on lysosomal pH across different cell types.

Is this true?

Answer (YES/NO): NO